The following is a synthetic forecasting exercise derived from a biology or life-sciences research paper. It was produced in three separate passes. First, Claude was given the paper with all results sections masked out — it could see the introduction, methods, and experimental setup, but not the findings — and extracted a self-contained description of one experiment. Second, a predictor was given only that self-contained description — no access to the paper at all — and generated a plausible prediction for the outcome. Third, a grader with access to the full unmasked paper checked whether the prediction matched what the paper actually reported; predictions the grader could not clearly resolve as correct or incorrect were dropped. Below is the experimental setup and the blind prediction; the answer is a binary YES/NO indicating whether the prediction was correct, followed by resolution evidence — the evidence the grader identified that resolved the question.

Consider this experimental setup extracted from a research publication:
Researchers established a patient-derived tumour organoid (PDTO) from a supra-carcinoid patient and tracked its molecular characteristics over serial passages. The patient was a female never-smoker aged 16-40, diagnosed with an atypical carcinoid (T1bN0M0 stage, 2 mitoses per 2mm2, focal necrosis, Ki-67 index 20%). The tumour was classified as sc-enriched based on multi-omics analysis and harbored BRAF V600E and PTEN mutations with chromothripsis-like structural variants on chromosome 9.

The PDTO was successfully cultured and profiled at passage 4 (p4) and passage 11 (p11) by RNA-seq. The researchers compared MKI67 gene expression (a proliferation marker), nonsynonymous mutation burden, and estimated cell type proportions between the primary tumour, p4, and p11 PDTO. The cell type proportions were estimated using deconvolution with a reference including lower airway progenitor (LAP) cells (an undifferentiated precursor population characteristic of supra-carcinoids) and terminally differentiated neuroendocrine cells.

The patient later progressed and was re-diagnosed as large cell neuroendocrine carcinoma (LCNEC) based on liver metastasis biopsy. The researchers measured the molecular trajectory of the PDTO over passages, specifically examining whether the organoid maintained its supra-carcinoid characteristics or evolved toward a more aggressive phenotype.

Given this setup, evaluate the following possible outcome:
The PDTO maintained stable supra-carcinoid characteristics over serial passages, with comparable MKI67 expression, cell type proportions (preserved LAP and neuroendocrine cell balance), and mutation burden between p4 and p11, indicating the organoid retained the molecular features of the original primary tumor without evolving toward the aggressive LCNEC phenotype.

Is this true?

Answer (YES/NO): NO